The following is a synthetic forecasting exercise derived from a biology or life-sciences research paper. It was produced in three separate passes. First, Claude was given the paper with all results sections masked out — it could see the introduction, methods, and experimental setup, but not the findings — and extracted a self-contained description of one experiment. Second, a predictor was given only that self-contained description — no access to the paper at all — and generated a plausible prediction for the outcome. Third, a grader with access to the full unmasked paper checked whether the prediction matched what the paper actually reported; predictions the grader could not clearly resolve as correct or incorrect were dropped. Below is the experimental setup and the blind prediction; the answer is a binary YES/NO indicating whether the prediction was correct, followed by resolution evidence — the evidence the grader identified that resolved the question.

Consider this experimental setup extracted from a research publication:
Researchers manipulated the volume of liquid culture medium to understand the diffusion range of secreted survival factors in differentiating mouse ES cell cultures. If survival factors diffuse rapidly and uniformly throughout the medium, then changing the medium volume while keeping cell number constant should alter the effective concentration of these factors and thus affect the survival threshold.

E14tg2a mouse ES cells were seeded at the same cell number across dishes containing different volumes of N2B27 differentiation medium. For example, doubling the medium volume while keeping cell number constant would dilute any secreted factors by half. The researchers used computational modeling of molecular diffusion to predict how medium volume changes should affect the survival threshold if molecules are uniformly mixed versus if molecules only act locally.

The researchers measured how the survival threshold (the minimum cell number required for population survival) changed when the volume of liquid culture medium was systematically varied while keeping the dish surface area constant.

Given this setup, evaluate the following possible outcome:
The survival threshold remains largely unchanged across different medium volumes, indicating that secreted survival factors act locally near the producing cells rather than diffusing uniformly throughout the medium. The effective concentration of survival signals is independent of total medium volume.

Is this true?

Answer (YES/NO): NO